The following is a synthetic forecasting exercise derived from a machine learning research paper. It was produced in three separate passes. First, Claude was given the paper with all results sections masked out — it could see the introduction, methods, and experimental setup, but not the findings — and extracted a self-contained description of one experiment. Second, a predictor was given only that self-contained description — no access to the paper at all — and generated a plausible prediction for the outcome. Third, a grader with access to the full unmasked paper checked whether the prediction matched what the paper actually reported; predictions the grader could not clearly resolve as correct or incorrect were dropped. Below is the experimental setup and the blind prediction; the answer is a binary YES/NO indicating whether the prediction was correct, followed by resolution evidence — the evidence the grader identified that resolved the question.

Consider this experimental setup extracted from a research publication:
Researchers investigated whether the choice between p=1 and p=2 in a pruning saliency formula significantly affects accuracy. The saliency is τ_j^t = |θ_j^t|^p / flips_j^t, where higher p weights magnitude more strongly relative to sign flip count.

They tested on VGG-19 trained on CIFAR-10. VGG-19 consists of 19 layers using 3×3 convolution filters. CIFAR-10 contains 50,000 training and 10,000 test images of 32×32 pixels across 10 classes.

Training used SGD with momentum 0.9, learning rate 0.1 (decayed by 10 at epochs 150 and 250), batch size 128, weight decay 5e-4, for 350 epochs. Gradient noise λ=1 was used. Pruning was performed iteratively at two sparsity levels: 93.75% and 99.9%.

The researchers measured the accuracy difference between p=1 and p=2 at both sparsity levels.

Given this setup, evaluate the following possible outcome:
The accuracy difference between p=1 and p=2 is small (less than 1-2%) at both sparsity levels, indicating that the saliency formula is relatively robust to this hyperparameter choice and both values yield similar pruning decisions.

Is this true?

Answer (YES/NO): YES